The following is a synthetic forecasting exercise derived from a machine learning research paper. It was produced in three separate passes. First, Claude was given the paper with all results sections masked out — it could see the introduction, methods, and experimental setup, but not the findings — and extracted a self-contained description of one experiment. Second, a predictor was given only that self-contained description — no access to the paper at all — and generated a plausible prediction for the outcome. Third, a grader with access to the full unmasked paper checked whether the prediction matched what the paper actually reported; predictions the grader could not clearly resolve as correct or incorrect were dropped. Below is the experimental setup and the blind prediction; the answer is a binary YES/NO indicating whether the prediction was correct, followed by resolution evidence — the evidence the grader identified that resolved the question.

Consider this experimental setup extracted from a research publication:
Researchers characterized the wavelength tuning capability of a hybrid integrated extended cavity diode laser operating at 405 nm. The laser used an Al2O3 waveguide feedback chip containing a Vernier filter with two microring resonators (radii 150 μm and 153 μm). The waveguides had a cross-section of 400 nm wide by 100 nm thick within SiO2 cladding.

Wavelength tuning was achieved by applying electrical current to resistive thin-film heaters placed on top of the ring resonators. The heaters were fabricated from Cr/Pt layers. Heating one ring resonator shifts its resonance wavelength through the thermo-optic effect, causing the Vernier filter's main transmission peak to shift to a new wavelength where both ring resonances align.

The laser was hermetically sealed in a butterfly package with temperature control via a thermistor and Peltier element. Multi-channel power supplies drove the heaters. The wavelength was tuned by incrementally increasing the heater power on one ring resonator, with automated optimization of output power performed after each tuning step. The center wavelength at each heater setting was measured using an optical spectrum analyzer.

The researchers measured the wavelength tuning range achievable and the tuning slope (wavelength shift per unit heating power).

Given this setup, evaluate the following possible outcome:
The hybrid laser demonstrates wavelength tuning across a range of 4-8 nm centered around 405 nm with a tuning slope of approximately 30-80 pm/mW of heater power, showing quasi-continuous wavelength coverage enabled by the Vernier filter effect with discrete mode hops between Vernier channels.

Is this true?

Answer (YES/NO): NO